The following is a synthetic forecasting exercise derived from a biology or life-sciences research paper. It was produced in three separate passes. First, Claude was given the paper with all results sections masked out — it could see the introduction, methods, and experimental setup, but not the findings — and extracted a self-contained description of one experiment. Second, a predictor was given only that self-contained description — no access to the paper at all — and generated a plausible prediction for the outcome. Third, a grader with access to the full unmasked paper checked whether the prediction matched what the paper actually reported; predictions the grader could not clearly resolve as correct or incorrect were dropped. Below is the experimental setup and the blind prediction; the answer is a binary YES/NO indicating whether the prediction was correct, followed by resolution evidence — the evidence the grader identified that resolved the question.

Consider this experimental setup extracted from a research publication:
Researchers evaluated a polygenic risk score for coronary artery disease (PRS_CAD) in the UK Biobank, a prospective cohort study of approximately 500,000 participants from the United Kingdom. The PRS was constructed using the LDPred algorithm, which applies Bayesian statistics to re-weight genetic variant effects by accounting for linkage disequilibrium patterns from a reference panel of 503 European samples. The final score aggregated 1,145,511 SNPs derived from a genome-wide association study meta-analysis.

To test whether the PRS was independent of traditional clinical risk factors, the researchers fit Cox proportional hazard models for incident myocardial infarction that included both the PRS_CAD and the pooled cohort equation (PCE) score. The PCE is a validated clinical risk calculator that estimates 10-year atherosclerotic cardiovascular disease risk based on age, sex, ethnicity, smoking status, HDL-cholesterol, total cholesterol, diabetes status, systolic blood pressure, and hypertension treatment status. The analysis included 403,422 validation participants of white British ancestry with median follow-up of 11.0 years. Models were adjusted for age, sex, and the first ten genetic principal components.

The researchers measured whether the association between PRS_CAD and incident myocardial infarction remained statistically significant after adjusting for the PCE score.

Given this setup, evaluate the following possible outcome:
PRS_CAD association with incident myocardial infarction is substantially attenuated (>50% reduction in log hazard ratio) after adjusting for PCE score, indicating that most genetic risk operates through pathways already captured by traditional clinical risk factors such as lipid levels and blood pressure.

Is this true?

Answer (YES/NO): NO